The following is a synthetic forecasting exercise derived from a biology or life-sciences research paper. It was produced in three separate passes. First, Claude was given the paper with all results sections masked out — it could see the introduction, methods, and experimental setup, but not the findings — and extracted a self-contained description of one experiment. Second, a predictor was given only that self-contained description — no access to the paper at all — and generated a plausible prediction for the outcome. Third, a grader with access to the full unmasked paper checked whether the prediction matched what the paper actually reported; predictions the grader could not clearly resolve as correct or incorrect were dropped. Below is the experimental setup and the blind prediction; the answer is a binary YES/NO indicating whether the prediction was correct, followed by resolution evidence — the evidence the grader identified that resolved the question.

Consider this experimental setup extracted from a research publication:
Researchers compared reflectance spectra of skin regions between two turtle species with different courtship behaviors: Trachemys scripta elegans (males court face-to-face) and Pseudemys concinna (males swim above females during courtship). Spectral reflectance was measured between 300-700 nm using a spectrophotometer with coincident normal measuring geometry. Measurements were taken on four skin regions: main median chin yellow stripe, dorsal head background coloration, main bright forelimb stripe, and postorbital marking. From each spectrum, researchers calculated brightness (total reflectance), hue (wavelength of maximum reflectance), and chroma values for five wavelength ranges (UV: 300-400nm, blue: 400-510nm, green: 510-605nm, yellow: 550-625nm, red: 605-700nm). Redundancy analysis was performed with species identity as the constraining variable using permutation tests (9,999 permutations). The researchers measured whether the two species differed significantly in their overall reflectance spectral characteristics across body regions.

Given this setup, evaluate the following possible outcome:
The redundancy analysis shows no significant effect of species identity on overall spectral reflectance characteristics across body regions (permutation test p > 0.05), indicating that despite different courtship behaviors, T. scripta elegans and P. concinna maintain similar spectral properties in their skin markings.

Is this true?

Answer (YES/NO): NO